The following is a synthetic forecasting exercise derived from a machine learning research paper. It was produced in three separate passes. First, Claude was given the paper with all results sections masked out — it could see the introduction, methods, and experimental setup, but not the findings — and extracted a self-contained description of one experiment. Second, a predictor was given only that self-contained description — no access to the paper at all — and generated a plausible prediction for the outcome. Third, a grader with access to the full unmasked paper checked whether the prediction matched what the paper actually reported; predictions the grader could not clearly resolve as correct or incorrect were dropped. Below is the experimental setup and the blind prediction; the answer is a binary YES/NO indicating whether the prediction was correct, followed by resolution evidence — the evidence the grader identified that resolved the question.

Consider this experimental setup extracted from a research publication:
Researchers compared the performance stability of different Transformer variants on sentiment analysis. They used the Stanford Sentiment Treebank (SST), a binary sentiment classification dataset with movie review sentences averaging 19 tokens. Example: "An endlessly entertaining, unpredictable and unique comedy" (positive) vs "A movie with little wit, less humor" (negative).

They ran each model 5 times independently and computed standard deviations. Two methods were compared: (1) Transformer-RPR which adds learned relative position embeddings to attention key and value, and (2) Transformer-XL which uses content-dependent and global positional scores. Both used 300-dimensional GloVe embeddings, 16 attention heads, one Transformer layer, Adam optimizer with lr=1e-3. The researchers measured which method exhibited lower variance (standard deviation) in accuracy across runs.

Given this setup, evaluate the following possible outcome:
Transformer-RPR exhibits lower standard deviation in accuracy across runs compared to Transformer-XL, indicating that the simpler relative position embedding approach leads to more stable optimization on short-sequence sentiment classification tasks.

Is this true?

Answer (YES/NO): YES